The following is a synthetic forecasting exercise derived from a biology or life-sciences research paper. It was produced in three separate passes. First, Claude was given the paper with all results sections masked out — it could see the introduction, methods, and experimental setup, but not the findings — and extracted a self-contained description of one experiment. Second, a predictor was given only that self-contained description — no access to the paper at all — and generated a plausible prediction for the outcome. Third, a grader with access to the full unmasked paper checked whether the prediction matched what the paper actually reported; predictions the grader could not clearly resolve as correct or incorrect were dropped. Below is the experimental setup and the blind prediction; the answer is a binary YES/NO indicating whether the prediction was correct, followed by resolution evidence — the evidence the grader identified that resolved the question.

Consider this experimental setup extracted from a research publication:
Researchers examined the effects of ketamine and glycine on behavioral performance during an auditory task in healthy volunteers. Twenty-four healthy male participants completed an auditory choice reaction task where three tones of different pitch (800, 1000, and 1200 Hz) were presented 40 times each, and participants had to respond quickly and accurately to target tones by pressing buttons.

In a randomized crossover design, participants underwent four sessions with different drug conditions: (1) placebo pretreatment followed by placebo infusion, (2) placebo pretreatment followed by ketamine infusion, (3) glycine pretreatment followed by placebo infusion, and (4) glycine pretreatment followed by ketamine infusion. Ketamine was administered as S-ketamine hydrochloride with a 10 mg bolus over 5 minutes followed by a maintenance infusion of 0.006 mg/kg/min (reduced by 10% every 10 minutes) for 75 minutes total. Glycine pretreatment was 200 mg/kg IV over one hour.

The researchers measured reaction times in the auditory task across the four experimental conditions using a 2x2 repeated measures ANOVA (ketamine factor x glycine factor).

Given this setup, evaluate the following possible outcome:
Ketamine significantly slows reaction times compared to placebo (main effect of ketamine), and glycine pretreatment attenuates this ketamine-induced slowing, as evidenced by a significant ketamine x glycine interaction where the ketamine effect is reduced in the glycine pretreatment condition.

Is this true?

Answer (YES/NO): NO